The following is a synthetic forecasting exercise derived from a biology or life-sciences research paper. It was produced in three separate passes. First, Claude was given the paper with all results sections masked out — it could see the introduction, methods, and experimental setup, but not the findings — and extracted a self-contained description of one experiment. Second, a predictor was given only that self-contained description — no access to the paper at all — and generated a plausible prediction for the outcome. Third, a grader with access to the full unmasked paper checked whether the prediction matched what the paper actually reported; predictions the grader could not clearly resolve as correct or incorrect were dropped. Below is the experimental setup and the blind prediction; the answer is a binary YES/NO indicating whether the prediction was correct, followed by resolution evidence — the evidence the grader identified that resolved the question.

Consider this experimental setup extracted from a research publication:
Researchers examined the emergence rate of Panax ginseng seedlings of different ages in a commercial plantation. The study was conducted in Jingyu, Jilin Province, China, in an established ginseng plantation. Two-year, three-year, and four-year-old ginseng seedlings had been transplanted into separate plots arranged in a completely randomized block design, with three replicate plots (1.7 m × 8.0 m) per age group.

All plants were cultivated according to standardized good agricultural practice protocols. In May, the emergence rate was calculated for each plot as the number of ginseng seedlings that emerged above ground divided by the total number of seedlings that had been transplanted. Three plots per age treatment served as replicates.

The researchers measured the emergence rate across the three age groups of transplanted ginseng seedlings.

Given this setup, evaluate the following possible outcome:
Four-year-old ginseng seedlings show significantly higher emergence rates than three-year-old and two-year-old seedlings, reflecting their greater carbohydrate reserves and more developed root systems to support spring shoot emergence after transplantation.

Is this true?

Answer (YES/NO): NO